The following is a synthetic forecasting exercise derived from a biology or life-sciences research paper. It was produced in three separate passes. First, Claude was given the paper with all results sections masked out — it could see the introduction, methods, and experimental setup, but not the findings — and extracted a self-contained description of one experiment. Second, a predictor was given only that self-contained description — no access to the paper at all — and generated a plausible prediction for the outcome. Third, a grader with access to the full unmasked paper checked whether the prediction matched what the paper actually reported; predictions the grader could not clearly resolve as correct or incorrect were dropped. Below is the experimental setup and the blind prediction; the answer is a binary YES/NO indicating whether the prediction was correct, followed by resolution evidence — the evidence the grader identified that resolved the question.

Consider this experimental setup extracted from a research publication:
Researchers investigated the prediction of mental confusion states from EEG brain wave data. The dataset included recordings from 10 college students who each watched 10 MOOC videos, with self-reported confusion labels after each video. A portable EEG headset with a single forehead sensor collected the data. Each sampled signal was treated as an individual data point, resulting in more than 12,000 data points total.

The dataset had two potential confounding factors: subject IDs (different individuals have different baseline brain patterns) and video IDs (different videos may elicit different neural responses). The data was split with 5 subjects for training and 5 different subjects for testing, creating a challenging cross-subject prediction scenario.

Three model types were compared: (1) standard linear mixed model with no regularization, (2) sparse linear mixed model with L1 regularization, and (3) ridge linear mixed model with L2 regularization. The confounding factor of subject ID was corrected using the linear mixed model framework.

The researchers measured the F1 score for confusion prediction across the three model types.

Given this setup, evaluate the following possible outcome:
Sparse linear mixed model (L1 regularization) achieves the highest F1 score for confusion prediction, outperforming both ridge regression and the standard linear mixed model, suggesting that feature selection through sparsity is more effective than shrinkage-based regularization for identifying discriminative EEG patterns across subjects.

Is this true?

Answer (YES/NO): YES